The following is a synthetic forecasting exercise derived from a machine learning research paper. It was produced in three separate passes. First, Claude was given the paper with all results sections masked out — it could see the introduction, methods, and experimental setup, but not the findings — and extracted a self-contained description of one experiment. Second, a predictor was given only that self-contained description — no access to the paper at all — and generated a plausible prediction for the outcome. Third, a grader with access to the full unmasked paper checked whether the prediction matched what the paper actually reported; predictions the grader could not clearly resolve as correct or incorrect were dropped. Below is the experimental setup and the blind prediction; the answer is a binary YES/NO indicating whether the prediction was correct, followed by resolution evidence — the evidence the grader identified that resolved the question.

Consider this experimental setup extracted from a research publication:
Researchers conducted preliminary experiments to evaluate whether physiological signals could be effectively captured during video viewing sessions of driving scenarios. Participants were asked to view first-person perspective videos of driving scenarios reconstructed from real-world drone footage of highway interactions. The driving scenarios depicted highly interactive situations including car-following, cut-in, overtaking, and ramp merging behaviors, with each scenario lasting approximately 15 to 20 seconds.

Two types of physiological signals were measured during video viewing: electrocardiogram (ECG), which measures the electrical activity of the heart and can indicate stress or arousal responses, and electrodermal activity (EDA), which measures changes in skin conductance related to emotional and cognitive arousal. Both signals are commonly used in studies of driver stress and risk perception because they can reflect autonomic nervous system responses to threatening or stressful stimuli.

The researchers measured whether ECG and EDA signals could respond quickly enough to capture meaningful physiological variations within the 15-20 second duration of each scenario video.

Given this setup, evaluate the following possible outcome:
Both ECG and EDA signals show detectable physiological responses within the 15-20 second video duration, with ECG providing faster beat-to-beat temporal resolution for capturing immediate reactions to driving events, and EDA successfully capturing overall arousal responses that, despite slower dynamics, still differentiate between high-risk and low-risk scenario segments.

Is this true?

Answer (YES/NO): NO